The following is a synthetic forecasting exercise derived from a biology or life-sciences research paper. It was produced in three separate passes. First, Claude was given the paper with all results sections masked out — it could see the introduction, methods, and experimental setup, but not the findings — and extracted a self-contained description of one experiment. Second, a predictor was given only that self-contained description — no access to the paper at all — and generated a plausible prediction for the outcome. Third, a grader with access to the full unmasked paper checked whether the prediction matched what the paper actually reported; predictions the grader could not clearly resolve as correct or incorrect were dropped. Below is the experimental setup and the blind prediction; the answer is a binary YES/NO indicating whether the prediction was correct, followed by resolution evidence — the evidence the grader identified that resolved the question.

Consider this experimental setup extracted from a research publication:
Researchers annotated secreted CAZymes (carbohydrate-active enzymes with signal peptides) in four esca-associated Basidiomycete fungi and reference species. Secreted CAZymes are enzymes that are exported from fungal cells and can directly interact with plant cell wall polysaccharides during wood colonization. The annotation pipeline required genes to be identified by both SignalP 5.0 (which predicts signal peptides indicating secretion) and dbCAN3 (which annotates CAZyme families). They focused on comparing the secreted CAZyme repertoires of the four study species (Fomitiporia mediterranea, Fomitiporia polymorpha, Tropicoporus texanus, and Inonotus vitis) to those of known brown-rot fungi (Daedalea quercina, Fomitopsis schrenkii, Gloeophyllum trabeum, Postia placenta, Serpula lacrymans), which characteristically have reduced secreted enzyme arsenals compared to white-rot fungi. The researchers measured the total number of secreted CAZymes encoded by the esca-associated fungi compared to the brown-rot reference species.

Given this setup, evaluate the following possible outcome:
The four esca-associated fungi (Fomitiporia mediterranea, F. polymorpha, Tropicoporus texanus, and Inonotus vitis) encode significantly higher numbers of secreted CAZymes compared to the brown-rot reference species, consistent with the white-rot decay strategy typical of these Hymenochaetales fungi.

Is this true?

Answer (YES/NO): YES